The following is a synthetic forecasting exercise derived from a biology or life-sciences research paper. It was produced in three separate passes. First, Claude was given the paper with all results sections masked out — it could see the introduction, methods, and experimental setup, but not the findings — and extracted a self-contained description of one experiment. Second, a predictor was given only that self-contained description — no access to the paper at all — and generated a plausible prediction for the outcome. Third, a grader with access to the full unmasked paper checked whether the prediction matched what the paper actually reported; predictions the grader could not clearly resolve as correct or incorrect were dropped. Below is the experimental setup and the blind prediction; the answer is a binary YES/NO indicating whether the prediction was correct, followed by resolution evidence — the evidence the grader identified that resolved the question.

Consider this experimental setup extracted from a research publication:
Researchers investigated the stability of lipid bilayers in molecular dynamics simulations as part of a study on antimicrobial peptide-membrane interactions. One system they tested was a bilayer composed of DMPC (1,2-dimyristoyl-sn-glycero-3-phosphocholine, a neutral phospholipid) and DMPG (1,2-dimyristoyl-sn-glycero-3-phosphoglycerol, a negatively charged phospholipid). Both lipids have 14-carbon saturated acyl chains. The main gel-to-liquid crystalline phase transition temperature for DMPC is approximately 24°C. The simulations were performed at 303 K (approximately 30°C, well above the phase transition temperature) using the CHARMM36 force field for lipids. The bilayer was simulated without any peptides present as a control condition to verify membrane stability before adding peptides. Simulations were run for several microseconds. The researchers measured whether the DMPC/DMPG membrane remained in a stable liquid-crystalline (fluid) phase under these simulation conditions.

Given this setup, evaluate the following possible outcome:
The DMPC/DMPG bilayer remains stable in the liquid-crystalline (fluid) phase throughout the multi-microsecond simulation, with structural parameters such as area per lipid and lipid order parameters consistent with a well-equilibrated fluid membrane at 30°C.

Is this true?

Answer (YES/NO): NO